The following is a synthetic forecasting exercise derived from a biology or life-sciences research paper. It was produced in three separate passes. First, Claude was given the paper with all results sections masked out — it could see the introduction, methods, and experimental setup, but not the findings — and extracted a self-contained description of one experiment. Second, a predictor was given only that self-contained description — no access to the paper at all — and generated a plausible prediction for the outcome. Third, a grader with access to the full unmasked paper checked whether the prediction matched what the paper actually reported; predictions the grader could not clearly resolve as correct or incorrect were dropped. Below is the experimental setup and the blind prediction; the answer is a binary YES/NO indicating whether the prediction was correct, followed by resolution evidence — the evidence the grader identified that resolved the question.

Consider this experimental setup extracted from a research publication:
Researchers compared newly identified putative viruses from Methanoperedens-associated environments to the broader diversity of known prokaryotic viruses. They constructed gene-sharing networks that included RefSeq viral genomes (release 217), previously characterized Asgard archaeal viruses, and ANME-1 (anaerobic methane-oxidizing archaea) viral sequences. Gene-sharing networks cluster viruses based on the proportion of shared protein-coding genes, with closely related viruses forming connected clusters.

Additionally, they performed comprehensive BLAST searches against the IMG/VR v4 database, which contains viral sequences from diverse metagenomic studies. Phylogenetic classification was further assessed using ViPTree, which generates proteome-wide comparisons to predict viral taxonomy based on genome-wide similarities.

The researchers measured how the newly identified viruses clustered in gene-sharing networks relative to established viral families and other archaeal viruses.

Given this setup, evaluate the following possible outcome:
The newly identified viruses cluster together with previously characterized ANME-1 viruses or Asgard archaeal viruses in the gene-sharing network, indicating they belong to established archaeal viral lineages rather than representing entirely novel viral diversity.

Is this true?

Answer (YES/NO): NO